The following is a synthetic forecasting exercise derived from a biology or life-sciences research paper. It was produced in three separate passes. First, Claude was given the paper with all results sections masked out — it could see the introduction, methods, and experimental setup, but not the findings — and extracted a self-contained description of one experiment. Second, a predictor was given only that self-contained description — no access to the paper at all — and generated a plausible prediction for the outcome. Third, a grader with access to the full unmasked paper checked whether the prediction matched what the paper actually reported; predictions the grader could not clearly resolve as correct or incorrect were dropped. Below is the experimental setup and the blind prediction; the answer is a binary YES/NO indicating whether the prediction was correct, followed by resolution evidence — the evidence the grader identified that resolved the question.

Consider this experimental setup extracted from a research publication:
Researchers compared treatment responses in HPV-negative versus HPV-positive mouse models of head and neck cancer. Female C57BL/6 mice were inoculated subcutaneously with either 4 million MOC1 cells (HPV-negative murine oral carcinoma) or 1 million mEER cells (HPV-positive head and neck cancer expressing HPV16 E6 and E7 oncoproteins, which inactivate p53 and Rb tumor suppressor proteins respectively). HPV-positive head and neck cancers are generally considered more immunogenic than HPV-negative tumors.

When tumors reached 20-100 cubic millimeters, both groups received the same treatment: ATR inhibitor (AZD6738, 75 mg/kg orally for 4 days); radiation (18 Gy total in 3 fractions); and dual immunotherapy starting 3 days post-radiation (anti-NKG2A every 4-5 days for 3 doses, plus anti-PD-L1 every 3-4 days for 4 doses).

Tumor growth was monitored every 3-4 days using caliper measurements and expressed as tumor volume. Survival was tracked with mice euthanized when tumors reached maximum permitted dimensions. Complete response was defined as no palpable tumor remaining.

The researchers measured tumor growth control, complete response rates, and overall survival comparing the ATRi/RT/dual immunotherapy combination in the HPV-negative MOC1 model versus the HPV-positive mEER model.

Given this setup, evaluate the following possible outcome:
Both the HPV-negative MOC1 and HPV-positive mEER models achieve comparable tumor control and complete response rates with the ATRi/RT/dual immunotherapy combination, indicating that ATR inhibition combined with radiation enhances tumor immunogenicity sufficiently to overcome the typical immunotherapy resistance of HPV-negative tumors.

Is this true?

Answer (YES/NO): YES